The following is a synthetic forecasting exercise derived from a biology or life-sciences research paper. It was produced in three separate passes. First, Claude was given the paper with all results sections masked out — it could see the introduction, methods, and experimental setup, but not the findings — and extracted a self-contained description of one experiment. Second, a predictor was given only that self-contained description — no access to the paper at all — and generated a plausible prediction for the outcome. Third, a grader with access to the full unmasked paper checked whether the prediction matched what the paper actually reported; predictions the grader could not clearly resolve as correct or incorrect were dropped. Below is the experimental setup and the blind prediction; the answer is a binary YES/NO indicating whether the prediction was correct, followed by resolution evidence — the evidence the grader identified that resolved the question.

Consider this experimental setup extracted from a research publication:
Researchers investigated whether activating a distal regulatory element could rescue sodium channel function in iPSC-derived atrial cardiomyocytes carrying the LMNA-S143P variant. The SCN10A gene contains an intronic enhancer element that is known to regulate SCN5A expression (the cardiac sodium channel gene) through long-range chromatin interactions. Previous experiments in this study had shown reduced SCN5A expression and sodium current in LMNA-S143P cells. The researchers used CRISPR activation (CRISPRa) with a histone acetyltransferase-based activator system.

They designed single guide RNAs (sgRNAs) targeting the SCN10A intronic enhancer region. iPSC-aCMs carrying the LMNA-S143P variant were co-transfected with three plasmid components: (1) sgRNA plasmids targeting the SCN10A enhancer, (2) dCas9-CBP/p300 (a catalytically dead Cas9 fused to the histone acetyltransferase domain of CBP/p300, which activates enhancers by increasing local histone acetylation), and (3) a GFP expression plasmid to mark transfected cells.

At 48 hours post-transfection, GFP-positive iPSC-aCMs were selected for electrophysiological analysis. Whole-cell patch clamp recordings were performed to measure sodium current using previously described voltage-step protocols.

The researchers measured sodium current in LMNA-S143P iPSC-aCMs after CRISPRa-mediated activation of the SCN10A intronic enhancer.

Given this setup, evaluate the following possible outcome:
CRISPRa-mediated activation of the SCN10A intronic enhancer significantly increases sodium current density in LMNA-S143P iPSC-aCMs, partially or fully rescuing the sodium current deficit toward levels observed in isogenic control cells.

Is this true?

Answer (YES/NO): YES